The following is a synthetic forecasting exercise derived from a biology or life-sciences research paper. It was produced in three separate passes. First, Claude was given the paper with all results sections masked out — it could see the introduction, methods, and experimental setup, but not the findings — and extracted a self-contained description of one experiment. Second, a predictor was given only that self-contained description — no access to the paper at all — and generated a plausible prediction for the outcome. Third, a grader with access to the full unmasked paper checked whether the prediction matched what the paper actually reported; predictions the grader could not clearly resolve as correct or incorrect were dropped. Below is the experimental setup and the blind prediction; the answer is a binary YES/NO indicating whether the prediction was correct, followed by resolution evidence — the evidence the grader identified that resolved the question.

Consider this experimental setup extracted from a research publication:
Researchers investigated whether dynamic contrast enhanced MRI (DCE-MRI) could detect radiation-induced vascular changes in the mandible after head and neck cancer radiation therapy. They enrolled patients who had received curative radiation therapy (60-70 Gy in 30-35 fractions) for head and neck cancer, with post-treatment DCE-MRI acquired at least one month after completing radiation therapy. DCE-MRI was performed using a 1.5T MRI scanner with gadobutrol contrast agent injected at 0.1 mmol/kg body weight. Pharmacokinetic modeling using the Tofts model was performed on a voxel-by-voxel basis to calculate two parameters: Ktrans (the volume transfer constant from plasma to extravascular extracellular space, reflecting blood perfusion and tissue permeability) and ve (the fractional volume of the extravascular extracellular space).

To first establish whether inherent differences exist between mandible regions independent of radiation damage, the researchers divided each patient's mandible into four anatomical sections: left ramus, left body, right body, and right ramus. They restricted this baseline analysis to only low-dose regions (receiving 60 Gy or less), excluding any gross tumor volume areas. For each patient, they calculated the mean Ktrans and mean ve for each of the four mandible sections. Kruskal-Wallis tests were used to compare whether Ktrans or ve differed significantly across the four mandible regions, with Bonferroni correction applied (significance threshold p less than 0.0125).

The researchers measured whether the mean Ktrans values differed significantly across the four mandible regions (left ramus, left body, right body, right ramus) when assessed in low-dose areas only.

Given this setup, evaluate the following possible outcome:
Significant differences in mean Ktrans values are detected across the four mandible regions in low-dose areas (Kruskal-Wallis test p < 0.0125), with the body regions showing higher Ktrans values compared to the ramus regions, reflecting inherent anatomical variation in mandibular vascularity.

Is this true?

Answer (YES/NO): NO